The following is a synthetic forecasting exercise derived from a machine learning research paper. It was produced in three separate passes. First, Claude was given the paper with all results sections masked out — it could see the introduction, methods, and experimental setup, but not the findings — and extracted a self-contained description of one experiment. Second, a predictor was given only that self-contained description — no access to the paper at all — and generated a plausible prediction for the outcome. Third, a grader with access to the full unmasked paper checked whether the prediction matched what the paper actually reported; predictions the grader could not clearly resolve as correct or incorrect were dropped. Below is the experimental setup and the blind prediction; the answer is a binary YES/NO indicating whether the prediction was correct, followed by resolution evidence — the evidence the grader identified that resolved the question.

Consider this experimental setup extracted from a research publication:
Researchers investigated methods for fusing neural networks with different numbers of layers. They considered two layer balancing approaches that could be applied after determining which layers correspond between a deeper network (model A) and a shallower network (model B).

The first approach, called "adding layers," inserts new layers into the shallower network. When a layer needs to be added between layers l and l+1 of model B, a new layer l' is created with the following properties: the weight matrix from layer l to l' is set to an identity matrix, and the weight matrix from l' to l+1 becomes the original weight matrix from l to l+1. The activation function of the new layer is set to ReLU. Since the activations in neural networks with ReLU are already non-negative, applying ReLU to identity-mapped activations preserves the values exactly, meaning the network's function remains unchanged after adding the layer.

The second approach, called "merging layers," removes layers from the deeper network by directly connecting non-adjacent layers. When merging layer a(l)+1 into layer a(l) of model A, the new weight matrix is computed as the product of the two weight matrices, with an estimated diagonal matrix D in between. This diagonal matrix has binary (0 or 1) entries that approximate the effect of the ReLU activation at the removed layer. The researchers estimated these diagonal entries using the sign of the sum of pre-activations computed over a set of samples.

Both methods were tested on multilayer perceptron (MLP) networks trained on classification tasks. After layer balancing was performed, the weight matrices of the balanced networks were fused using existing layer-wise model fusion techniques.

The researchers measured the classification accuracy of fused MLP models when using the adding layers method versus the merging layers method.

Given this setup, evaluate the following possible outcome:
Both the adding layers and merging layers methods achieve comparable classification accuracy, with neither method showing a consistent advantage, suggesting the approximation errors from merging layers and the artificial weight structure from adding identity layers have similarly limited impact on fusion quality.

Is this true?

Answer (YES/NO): NO